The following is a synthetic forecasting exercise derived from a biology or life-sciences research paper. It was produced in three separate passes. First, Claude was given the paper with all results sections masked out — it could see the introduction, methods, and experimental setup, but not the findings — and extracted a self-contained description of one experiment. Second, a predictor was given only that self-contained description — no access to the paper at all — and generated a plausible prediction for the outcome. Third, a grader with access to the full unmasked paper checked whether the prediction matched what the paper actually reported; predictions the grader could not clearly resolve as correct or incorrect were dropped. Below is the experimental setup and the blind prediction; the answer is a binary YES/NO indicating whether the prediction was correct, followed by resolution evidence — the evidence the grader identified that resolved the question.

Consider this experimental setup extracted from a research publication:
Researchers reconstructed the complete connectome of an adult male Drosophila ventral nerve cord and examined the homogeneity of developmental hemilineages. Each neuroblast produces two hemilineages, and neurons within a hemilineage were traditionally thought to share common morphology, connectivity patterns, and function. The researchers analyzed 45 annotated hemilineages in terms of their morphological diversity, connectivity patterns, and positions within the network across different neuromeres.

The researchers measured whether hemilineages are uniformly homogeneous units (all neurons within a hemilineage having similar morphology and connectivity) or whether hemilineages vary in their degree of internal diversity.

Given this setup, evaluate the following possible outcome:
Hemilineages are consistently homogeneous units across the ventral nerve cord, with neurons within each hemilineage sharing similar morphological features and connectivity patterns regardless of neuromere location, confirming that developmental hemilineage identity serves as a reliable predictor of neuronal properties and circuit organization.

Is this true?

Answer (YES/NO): NO